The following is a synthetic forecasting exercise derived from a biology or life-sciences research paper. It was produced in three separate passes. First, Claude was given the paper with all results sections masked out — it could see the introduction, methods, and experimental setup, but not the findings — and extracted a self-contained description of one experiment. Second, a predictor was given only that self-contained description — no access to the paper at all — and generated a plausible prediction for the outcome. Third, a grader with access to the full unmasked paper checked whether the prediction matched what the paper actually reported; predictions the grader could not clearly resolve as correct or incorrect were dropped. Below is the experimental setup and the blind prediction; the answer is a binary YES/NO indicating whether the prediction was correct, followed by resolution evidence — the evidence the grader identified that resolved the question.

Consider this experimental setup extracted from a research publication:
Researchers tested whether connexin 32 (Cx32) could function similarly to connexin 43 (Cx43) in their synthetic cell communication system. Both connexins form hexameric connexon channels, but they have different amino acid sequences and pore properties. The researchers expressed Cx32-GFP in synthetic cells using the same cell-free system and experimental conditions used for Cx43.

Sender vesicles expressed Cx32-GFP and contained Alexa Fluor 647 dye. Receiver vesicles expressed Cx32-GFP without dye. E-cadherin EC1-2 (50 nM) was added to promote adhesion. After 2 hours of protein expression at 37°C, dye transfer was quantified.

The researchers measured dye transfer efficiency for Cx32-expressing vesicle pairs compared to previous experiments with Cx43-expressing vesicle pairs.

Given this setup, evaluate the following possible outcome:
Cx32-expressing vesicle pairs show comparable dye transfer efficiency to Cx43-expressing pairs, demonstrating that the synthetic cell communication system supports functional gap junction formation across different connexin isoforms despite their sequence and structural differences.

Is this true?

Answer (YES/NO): NO